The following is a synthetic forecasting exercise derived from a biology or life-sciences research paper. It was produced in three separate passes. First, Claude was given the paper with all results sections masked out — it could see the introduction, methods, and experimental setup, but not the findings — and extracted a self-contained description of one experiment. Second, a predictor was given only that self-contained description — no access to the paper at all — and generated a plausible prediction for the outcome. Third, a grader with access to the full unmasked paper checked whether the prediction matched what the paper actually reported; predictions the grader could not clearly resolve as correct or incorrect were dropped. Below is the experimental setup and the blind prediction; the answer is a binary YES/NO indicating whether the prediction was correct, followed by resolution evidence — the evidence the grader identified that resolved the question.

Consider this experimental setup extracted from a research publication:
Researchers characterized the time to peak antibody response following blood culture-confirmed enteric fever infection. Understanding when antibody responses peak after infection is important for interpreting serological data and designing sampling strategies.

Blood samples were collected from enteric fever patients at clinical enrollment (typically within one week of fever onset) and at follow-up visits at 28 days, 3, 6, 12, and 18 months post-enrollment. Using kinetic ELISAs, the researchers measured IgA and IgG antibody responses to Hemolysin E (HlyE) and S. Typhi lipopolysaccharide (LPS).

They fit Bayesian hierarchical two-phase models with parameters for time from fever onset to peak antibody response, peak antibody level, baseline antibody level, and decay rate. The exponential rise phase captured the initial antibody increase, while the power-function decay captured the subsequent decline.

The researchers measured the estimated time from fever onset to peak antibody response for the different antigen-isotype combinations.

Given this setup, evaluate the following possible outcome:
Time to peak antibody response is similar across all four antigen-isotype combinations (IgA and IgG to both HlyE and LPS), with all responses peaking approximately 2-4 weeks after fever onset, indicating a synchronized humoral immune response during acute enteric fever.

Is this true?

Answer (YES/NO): NO